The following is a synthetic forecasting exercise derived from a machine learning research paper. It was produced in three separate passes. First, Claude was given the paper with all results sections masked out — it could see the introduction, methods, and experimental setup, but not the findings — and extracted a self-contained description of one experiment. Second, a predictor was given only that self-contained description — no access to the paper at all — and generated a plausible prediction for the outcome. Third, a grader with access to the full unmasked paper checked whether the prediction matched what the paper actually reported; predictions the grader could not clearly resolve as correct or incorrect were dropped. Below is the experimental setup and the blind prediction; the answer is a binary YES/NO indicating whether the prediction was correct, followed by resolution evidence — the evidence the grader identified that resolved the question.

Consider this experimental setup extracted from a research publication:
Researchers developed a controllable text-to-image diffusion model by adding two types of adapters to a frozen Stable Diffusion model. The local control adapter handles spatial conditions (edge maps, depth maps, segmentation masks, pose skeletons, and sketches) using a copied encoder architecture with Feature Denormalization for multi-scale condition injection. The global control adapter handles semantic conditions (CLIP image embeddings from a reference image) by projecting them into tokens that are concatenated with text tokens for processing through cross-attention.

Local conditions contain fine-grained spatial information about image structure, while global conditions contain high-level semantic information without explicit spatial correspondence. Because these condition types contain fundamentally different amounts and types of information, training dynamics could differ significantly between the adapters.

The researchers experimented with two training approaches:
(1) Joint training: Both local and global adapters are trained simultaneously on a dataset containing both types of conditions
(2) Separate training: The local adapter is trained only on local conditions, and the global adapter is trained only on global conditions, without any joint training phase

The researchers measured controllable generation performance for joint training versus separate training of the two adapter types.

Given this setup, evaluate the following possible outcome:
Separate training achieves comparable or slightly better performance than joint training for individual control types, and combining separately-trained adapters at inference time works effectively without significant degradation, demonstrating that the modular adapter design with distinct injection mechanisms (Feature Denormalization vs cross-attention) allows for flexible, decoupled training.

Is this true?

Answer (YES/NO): NO